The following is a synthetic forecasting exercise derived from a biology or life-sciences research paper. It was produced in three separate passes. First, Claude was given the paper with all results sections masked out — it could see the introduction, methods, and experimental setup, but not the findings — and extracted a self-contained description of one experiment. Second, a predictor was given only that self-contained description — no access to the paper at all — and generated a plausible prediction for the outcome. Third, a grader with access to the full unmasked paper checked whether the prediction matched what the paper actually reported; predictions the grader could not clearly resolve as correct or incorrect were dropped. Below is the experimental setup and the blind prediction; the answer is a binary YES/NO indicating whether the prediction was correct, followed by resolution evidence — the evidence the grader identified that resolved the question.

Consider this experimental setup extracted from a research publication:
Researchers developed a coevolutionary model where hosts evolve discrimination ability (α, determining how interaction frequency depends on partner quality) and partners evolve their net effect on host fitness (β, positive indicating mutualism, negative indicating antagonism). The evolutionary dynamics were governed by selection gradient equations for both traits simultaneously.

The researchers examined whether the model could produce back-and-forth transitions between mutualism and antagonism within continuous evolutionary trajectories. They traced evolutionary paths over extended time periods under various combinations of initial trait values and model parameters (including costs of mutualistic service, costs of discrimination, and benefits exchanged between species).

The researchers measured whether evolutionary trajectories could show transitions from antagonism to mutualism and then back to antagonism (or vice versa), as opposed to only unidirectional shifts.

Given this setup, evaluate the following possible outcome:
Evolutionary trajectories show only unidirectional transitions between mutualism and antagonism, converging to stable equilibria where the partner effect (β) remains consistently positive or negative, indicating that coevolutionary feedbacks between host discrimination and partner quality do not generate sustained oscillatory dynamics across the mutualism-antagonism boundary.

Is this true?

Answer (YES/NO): NO